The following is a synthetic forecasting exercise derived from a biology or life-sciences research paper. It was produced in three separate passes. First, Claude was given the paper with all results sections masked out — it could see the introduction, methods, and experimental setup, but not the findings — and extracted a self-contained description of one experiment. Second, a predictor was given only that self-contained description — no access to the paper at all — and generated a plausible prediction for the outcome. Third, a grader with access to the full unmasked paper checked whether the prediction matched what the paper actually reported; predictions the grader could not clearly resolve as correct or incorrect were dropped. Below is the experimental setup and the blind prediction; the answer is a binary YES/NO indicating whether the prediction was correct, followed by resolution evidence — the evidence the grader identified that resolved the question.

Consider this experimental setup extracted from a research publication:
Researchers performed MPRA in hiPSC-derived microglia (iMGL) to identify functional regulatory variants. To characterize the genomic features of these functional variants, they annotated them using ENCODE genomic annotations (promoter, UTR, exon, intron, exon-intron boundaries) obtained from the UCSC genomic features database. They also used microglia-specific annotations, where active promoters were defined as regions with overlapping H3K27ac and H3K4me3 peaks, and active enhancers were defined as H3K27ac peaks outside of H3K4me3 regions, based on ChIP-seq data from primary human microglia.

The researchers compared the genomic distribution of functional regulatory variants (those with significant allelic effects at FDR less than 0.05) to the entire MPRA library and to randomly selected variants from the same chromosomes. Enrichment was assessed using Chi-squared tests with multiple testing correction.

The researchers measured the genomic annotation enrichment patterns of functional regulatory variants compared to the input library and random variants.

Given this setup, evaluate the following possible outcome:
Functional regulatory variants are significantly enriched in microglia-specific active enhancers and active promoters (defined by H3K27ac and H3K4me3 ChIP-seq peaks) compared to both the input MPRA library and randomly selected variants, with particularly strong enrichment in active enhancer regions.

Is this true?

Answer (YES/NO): NO